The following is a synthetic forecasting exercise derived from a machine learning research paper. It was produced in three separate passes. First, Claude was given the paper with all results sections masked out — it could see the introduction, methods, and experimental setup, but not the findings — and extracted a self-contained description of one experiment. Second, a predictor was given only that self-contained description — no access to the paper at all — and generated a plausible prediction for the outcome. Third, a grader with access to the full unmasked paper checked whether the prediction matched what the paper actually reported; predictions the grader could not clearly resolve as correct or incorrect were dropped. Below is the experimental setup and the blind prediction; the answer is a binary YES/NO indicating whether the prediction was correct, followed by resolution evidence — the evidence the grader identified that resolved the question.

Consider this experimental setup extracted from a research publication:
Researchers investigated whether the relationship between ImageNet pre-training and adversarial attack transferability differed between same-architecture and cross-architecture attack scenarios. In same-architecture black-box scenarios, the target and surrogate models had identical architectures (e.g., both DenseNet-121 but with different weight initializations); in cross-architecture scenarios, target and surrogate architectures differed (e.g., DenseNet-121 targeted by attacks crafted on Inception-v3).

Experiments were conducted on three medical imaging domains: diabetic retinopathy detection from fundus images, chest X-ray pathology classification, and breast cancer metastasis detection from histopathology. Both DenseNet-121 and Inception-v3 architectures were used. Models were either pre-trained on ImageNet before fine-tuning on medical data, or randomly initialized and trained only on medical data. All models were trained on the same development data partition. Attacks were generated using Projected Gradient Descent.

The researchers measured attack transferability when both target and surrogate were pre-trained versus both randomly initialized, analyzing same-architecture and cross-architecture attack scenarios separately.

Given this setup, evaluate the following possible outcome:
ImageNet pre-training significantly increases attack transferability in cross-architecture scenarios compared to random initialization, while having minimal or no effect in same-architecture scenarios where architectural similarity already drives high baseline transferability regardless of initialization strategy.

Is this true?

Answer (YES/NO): NO